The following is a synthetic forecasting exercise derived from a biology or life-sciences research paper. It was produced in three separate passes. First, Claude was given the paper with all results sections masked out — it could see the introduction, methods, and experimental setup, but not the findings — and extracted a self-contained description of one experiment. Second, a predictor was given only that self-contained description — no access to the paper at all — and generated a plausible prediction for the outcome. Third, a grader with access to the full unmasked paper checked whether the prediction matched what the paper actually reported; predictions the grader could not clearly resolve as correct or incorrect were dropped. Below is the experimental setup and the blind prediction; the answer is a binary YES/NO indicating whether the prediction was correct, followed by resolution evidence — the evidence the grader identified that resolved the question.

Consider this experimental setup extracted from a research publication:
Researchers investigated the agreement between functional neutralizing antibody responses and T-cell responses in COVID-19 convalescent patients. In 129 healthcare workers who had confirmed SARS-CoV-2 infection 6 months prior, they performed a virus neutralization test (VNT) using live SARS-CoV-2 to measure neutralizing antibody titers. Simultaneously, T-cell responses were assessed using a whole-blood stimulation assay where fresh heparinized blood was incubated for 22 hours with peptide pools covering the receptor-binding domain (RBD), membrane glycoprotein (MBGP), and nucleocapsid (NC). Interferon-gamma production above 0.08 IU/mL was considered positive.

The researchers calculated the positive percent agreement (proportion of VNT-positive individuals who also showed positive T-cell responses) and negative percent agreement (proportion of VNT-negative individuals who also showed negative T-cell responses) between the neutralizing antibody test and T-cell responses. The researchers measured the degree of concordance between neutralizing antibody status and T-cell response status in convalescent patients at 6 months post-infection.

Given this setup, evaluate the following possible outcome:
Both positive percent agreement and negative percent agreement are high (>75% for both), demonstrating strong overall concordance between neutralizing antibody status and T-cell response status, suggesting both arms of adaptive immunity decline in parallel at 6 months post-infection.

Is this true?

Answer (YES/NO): NO